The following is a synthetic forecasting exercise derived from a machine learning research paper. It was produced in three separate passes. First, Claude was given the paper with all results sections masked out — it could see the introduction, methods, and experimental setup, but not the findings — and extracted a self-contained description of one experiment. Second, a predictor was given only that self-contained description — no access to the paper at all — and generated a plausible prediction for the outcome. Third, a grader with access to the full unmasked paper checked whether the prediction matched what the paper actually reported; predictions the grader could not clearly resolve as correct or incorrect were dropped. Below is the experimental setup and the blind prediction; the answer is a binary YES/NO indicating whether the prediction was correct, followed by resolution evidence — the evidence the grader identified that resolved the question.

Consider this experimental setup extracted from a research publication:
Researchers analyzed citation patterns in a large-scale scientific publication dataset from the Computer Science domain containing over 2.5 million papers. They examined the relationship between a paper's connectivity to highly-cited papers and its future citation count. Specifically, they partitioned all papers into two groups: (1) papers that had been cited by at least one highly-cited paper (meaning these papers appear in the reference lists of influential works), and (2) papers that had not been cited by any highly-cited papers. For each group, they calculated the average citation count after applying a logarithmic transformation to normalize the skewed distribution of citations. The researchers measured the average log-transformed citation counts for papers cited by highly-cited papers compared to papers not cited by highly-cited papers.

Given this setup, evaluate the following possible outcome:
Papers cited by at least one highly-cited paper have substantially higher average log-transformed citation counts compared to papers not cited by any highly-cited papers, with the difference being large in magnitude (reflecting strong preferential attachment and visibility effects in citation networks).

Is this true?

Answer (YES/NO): YES